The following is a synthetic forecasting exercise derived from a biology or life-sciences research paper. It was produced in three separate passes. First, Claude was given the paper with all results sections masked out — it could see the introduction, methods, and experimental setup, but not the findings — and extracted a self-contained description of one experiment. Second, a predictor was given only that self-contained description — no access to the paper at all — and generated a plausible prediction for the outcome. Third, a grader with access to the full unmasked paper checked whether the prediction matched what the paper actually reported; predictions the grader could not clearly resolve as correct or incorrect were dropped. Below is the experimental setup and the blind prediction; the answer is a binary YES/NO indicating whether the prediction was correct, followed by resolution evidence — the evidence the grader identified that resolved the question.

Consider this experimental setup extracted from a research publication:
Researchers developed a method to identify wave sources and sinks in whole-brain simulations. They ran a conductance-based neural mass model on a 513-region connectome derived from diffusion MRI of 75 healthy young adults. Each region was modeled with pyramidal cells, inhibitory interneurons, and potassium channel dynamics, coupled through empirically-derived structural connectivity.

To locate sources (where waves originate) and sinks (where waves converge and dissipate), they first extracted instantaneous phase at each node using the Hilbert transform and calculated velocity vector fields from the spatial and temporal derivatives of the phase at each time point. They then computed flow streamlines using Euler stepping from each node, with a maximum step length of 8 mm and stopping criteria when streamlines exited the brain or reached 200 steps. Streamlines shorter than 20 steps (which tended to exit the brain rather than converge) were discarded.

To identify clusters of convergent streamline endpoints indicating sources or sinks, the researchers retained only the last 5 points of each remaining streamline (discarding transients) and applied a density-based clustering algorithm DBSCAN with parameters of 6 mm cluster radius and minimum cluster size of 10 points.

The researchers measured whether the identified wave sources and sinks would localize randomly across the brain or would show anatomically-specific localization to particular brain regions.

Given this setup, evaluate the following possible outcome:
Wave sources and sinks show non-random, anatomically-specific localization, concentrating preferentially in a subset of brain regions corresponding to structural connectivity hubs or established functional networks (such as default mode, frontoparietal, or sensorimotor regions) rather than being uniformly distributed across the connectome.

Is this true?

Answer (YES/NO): YES